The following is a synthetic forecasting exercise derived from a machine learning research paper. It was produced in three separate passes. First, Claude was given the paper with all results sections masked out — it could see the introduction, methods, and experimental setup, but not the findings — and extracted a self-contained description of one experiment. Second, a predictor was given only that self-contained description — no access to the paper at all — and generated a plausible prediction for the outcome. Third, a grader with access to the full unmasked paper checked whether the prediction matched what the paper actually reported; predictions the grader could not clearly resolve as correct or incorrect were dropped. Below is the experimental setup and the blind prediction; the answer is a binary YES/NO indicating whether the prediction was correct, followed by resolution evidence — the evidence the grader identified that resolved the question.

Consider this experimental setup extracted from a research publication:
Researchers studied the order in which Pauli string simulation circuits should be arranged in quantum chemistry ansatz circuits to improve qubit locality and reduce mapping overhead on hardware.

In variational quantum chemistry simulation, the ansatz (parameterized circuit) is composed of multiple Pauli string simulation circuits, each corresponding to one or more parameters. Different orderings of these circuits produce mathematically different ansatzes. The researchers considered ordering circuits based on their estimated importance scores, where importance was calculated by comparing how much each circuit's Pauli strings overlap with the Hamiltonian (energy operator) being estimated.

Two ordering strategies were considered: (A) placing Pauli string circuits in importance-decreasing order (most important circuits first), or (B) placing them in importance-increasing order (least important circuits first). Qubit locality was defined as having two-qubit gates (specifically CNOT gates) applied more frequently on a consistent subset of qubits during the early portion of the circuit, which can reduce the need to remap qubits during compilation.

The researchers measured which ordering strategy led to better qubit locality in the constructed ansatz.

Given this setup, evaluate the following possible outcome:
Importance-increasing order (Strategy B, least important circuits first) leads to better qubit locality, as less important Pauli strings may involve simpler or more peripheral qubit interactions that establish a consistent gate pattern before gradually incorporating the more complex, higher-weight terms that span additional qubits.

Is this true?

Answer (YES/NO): NO